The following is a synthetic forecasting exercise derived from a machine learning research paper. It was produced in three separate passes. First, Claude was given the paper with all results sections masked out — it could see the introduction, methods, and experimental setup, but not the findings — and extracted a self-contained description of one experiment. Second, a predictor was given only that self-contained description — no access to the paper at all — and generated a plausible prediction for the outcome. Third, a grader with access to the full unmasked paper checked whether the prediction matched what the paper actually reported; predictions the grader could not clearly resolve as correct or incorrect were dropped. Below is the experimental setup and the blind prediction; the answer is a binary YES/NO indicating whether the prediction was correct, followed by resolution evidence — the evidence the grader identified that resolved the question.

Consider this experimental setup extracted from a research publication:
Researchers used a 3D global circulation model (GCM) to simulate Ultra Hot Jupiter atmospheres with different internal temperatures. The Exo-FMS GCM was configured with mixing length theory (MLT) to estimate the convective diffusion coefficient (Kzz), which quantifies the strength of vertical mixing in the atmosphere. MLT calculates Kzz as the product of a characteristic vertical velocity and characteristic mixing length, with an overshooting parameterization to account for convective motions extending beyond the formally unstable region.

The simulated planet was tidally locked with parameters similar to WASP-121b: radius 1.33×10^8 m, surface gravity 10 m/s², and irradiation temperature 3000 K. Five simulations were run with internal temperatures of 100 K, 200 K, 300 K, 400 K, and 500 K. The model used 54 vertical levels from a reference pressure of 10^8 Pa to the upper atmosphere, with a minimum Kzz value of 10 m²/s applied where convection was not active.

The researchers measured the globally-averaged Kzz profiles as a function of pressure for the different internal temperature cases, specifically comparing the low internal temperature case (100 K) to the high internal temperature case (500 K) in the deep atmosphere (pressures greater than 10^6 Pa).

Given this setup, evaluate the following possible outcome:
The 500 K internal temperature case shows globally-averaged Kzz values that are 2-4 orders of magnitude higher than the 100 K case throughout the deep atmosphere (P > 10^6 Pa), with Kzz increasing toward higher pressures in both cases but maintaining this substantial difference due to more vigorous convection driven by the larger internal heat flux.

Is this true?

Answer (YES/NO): NO